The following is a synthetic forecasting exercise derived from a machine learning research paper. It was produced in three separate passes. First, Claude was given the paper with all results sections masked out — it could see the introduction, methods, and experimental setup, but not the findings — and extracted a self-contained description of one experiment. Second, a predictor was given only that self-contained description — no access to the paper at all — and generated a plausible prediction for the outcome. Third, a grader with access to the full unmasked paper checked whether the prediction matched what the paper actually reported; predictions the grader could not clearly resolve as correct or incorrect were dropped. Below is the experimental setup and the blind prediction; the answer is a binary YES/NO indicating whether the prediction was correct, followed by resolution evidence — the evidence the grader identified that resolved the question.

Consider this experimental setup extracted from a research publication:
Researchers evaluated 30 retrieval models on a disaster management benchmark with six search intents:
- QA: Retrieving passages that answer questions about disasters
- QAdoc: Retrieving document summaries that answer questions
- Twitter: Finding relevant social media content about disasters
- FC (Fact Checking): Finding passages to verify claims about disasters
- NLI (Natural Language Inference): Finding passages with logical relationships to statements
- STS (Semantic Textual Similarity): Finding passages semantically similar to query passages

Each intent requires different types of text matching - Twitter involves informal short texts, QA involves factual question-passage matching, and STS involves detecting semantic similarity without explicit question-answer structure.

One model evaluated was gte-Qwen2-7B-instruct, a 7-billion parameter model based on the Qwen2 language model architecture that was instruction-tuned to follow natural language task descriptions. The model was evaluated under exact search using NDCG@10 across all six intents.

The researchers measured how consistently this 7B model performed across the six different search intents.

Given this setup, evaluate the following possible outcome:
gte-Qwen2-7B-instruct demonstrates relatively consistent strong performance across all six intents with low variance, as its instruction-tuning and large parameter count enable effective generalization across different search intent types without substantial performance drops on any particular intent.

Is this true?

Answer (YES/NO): NO